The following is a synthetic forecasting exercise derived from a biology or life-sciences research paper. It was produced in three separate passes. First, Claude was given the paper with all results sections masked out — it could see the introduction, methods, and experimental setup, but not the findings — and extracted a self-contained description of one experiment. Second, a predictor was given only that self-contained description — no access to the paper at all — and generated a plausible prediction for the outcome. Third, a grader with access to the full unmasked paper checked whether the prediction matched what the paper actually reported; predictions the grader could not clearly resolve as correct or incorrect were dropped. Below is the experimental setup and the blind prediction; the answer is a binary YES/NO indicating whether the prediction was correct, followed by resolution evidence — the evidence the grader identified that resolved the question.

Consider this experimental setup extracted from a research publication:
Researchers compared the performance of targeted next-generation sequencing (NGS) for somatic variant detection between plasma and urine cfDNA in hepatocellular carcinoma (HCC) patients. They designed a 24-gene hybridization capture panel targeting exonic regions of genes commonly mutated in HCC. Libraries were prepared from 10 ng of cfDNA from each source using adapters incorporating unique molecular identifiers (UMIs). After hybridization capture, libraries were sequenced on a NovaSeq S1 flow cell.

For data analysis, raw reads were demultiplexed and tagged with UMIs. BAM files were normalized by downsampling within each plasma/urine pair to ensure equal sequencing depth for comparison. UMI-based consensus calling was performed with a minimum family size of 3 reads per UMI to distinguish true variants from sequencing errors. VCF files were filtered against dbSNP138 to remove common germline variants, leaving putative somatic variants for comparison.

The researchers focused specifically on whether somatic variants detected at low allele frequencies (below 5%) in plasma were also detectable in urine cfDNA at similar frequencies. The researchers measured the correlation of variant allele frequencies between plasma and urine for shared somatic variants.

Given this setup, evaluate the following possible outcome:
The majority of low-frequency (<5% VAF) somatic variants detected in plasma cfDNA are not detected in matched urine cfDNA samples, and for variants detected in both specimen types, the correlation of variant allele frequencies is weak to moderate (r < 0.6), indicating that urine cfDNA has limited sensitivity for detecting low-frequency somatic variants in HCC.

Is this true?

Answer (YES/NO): NO